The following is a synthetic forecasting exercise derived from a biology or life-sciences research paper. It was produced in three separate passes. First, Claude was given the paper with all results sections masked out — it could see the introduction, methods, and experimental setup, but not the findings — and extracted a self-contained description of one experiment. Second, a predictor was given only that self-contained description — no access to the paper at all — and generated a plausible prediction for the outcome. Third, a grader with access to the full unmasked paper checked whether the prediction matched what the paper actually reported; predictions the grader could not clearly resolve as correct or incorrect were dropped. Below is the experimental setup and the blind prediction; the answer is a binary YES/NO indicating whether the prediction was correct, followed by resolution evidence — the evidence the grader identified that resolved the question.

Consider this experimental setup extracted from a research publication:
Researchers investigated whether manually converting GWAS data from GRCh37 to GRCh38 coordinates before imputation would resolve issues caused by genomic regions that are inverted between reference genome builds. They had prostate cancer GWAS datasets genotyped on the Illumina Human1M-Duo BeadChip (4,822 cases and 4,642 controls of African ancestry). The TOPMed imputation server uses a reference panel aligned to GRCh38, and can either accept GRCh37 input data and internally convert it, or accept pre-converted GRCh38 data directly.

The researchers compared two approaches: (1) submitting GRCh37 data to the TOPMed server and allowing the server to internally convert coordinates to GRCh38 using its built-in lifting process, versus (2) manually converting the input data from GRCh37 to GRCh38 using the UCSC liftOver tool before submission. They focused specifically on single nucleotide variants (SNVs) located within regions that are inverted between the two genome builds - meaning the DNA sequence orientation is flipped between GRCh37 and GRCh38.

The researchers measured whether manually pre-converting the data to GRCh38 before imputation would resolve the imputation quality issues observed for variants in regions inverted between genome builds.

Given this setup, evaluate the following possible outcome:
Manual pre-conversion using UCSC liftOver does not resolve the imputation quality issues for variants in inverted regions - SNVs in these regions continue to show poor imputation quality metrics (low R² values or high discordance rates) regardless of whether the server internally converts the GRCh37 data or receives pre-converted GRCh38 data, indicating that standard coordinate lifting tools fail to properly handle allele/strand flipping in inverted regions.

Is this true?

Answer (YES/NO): YES